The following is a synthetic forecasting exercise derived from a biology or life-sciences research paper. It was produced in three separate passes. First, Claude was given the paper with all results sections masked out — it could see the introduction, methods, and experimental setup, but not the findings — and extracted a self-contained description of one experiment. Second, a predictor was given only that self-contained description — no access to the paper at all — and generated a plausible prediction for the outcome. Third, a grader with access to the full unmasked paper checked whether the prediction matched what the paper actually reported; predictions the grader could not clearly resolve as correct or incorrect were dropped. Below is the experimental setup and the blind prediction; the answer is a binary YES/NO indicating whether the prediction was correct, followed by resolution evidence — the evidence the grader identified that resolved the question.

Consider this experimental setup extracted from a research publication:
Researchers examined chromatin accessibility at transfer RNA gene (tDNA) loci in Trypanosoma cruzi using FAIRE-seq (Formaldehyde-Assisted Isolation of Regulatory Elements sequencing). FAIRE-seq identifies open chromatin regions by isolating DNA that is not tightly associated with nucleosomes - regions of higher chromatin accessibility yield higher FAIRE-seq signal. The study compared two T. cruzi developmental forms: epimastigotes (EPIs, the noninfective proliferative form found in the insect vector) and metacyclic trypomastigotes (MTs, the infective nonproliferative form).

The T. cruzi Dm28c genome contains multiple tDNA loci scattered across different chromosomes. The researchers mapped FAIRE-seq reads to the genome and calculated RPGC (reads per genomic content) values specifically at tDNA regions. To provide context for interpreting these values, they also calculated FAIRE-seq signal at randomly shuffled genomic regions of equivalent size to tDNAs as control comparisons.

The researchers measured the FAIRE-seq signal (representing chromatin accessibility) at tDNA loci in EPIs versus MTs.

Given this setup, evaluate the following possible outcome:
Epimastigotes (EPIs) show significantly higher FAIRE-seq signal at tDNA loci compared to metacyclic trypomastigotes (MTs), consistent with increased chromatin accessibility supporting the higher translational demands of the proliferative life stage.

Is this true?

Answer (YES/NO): YES